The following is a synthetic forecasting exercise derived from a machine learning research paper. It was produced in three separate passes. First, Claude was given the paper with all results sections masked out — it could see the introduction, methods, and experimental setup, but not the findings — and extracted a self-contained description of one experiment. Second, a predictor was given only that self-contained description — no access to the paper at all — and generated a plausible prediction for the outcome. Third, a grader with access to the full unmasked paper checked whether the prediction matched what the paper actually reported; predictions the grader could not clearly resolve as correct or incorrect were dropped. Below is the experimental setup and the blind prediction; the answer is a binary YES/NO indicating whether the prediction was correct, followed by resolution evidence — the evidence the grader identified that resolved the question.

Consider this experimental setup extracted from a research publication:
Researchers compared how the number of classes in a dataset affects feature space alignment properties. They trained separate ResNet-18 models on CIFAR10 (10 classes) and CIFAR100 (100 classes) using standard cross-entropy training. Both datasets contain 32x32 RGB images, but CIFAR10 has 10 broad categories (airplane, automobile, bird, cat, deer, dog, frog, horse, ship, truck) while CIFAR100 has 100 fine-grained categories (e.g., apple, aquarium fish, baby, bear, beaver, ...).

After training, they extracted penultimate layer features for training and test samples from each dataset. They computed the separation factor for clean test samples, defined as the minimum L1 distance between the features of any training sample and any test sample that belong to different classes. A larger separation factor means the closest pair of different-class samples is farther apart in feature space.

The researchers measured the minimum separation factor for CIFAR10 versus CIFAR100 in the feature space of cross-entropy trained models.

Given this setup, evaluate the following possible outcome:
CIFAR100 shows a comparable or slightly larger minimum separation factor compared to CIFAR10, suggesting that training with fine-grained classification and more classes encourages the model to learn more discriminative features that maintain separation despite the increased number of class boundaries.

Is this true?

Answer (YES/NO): NO